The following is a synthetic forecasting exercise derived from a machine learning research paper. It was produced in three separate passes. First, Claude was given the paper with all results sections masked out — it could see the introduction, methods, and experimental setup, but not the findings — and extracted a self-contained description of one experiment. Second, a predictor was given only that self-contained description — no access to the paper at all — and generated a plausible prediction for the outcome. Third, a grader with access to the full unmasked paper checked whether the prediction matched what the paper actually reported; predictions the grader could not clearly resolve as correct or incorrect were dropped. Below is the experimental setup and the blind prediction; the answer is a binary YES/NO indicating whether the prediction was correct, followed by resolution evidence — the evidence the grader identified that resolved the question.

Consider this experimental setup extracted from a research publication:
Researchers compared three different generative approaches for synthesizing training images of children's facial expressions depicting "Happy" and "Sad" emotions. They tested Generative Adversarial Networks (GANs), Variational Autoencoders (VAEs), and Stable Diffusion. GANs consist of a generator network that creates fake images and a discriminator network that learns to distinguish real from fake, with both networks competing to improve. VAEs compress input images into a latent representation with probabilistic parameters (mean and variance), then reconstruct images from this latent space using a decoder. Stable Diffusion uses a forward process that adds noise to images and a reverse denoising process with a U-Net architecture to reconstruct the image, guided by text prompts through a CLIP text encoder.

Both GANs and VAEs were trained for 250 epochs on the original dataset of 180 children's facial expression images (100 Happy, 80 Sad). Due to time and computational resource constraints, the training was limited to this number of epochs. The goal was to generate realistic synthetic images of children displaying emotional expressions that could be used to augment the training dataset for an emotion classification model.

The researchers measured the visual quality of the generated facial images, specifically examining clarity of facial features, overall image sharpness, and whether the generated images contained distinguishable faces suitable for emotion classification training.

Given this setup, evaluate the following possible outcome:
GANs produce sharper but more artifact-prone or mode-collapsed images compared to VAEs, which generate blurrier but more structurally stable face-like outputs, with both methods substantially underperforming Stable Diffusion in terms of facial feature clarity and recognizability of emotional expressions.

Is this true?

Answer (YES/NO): NO